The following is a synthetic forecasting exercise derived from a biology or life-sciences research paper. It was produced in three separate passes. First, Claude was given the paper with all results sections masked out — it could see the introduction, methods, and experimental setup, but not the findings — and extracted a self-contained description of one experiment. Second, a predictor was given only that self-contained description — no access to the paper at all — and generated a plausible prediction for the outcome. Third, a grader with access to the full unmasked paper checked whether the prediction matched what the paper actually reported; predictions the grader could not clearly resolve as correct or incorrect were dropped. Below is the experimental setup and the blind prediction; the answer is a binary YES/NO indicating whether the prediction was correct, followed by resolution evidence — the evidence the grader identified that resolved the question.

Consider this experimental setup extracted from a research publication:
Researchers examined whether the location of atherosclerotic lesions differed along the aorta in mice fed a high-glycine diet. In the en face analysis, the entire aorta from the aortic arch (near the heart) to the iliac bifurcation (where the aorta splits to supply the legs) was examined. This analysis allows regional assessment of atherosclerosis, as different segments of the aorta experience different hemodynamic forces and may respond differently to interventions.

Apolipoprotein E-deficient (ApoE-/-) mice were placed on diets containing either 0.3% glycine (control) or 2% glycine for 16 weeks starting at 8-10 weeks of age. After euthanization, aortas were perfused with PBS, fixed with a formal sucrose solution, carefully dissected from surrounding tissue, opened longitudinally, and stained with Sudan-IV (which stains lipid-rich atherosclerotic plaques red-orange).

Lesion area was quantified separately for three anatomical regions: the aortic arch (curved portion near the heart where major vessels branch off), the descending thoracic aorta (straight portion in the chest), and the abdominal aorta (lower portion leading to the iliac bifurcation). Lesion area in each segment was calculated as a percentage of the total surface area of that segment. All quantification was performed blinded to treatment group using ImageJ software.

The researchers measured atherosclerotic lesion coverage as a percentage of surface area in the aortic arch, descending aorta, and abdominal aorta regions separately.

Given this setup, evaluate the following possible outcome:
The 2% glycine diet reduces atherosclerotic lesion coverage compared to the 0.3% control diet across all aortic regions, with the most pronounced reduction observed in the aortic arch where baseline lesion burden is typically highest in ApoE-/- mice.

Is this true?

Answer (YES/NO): NO